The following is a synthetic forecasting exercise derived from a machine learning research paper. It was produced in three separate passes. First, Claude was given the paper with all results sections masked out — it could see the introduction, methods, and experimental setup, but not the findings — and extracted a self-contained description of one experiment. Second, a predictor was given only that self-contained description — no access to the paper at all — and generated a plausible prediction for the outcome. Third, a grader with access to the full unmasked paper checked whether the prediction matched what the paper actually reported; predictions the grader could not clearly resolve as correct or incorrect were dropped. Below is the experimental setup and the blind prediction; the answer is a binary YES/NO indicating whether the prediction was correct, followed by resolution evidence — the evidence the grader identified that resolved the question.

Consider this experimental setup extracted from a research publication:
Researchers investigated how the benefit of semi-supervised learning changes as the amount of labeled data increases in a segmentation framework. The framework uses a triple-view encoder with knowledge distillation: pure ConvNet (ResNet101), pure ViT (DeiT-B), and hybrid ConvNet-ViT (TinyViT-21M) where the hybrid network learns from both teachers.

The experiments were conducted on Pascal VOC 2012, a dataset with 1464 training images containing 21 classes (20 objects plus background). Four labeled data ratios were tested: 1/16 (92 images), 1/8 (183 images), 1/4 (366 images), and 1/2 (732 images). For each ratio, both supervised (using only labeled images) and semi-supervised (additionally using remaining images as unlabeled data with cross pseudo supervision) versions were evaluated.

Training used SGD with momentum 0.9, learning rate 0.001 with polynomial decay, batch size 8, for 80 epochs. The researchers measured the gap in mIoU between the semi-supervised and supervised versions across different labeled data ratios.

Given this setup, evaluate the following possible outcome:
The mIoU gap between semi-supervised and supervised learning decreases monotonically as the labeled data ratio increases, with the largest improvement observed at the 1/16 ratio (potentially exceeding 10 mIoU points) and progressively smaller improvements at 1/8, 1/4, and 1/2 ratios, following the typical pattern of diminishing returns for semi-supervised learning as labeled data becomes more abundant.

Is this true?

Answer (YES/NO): YES